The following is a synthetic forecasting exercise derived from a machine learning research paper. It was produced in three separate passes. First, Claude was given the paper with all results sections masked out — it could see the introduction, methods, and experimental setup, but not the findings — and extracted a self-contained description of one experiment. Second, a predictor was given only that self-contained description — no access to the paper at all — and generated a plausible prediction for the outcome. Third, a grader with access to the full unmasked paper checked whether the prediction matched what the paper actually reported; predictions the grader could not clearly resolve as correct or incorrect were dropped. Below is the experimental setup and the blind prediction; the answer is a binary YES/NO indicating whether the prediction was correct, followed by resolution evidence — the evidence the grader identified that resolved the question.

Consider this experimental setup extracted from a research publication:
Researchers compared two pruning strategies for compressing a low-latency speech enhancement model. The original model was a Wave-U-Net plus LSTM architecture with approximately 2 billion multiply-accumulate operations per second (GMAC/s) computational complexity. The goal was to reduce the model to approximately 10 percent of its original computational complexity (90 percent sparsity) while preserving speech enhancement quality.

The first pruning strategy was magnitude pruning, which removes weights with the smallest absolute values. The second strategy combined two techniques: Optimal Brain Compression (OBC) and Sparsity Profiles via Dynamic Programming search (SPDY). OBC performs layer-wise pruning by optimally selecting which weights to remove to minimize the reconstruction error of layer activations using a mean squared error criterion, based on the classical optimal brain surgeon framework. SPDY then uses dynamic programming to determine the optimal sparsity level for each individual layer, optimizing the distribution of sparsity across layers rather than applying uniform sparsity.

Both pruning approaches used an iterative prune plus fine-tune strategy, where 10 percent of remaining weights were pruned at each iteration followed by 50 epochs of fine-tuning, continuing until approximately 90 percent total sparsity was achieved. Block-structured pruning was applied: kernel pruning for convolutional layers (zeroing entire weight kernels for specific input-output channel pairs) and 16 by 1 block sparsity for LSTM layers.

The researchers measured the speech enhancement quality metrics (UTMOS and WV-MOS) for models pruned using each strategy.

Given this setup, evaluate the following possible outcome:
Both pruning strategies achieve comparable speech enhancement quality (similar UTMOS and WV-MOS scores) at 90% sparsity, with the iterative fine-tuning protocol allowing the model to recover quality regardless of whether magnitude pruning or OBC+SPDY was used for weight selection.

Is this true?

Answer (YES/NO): NO